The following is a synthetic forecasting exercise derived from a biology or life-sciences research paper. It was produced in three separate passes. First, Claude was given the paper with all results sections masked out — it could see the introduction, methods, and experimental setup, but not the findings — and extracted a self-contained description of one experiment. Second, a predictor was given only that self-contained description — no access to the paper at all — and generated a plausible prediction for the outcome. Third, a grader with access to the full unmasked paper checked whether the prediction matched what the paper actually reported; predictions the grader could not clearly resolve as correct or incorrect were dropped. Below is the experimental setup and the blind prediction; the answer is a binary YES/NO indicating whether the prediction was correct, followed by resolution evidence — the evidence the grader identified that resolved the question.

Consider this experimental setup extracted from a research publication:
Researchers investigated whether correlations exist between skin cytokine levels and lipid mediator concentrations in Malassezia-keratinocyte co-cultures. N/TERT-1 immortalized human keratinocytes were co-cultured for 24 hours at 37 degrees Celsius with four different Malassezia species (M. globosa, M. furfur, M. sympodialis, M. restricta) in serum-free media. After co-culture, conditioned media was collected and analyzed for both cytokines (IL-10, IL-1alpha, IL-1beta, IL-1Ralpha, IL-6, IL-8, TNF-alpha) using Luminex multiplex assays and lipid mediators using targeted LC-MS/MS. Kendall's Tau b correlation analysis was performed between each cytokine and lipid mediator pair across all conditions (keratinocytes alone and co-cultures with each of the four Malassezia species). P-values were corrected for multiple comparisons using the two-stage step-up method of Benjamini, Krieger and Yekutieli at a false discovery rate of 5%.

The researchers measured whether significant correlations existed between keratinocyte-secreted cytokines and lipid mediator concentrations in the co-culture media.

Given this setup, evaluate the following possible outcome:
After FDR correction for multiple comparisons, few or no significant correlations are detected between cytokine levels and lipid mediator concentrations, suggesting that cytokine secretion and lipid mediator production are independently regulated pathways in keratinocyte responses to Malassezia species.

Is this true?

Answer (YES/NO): NO